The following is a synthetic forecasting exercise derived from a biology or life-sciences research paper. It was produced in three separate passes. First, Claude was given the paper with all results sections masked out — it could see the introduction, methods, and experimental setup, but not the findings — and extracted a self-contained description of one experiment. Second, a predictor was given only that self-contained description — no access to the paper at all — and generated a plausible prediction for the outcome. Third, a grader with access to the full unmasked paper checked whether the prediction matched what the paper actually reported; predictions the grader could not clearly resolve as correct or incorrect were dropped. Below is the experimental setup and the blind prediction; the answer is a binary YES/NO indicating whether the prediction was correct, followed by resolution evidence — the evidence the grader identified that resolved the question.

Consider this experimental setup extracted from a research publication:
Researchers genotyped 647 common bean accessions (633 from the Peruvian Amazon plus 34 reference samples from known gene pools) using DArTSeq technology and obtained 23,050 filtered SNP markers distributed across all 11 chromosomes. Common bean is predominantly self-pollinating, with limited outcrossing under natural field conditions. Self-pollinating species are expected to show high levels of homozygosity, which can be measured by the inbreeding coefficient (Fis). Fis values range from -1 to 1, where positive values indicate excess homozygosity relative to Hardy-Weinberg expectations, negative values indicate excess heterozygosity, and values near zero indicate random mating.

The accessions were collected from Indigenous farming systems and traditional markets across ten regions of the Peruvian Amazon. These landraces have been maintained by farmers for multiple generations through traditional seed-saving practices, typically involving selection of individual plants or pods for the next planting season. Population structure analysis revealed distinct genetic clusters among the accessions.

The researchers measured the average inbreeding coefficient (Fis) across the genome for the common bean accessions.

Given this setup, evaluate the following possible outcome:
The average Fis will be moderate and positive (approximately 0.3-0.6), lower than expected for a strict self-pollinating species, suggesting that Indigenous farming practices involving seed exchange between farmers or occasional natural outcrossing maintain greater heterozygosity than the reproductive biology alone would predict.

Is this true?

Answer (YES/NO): YES